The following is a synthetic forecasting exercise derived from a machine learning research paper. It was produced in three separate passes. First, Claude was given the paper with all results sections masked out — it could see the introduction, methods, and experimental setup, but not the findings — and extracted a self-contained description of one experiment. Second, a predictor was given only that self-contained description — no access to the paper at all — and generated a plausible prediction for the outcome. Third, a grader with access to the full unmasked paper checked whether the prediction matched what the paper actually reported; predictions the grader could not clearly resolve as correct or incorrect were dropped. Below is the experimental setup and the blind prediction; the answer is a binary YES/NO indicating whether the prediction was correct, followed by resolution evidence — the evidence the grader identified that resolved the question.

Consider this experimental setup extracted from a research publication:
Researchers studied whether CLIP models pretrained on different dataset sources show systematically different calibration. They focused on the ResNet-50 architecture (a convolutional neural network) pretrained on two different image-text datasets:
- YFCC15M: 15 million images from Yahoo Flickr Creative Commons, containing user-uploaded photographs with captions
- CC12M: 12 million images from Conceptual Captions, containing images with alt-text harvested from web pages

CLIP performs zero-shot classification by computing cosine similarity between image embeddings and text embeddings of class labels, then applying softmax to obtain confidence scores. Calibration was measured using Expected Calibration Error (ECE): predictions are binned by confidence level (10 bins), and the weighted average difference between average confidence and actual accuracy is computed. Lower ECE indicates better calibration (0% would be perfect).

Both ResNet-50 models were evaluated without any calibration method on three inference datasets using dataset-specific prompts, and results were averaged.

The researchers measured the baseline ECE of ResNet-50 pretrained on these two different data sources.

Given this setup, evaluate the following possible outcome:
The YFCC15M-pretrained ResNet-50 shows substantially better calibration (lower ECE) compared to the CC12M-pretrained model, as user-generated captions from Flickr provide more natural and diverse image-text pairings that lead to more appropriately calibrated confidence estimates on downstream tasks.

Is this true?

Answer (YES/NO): NO